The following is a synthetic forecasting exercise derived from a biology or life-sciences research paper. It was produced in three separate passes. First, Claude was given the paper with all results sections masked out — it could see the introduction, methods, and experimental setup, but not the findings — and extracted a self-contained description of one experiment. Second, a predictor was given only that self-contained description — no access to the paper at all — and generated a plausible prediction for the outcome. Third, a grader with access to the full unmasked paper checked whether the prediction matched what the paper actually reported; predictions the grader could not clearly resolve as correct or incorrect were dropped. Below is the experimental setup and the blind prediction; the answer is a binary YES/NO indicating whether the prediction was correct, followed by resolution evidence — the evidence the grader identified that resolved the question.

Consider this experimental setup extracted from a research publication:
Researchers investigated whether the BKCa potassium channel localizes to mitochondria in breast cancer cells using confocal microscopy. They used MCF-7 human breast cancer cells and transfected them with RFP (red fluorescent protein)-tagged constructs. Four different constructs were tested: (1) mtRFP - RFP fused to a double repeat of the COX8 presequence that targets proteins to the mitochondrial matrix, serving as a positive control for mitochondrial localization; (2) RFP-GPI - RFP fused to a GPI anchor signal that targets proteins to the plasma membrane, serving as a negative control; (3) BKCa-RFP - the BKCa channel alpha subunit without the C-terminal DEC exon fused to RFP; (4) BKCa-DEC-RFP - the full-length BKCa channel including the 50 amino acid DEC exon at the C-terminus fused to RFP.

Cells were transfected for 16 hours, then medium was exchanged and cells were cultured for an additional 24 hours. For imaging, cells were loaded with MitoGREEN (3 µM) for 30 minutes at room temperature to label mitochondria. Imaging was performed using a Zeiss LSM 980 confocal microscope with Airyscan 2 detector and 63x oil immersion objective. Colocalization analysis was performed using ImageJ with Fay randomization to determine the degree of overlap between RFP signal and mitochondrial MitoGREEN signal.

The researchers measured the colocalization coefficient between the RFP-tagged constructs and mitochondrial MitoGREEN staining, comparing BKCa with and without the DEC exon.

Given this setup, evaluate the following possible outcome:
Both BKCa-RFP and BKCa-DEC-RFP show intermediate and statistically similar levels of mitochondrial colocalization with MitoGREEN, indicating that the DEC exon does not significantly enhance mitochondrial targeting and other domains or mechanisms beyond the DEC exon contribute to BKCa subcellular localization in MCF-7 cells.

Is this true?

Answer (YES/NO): NO